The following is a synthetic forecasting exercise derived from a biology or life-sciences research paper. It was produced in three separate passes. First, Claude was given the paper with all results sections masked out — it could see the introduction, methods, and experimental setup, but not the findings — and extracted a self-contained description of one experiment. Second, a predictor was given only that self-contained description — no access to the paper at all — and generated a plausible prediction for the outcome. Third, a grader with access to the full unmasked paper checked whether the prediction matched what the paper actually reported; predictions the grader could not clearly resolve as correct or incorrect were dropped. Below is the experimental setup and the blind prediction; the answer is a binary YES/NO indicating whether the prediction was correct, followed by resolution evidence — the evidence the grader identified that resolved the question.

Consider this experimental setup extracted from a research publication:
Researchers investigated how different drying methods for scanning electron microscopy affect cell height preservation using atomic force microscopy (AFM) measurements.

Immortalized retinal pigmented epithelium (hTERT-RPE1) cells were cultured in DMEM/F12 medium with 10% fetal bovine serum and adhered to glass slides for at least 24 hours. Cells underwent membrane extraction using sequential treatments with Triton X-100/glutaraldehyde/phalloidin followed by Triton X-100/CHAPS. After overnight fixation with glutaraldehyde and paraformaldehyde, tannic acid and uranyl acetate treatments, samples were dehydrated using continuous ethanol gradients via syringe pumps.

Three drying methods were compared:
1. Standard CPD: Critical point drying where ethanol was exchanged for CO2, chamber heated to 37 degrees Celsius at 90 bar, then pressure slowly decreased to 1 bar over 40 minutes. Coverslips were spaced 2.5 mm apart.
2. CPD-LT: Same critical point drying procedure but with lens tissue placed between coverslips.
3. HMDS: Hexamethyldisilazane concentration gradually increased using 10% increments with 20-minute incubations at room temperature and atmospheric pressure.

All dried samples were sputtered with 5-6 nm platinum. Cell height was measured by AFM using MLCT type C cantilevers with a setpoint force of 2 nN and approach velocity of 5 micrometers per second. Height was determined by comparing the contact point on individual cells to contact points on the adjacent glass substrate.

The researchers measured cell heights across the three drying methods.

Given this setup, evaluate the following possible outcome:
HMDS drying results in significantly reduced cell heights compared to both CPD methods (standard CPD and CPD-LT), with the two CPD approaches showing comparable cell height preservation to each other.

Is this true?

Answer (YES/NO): NO